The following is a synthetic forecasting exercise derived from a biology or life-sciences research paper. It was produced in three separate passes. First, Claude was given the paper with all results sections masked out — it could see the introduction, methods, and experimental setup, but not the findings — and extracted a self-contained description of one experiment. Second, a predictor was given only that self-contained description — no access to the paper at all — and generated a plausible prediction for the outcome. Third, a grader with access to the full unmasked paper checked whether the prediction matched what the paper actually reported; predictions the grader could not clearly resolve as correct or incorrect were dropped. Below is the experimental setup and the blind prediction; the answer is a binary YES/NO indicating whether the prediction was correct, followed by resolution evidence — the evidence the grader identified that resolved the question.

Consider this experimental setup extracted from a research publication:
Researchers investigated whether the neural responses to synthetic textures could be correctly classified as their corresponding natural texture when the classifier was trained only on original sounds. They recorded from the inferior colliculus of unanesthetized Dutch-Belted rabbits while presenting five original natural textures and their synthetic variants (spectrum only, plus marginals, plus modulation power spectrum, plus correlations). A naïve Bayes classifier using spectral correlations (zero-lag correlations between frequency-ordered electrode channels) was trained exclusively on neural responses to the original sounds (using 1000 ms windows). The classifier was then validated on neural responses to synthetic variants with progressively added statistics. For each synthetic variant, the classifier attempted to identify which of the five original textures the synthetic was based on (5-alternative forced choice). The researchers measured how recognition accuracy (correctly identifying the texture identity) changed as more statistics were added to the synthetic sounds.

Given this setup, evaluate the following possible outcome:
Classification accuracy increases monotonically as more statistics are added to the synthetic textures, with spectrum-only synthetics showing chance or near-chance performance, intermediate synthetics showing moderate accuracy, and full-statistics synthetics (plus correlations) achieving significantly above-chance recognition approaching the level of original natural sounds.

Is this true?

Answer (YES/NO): NO